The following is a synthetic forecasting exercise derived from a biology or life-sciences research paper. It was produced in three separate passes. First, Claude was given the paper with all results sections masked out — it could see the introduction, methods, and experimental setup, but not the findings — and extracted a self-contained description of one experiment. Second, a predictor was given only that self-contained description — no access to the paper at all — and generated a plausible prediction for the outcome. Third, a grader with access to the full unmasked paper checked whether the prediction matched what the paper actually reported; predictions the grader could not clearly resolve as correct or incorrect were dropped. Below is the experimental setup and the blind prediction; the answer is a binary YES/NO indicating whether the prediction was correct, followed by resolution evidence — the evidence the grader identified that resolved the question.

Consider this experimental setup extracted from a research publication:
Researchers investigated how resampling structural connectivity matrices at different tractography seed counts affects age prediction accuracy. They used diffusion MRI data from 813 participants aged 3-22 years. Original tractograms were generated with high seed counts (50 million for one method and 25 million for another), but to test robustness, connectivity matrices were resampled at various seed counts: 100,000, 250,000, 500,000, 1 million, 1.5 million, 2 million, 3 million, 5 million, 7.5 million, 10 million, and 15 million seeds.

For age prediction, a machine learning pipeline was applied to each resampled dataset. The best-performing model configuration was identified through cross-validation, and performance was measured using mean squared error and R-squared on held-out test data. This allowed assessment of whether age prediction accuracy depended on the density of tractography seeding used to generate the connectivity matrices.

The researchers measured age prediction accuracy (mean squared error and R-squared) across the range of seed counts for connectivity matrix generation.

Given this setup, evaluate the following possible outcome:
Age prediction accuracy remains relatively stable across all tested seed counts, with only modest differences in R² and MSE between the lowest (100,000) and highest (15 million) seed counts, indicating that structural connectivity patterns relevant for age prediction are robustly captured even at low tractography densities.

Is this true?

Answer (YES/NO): YES